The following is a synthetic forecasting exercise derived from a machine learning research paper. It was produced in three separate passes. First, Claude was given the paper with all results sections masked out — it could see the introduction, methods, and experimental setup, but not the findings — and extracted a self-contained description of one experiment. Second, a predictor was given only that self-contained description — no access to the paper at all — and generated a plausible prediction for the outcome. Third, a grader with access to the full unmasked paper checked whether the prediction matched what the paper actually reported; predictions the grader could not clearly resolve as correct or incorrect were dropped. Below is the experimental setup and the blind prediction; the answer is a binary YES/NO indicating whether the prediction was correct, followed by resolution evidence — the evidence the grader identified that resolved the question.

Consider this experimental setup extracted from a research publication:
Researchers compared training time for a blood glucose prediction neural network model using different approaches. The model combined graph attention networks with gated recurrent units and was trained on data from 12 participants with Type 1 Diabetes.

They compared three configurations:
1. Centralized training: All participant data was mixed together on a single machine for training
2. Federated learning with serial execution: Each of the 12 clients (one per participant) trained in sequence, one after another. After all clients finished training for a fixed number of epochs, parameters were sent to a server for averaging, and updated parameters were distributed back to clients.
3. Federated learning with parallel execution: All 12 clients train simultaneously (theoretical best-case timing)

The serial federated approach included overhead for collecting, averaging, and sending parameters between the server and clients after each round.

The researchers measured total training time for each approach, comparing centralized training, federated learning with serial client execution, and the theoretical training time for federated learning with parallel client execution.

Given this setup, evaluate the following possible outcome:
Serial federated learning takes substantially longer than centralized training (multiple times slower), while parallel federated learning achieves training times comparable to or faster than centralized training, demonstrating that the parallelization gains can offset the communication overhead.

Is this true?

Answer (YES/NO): NO